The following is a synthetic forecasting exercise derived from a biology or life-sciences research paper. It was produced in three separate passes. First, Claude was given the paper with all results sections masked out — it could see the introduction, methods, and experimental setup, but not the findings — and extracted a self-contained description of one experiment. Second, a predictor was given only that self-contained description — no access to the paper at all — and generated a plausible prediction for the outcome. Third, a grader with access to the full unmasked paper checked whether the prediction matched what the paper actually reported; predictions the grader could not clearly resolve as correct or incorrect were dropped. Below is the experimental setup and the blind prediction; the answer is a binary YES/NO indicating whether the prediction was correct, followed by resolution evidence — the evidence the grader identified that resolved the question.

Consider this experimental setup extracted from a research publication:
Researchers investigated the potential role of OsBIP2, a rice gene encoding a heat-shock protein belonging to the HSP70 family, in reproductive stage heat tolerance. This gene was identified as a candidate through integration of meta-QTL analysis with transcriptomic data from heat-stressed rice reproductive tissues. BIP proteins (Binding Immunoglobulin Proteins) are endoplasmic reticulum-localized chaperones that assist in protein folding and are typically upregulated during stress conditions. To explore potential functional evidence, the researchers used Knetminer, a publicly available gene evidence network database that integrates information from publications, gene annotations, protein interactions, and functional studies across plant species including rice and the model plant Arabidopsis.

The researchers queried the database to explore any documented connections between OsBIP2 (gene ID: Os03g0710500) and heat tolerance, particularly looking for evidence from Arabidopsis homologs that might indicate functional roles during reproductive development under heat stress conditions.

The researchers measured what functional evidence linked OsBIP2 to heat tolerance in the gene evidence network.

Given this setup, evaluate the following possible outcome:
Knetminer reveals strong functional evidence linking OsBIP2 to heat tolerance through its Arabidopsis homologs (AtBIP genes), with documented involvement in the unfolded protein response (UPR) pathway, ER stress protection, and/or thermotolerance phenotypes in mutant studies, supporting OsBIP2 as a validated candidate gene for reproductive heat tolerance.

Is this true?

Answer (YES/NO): YES